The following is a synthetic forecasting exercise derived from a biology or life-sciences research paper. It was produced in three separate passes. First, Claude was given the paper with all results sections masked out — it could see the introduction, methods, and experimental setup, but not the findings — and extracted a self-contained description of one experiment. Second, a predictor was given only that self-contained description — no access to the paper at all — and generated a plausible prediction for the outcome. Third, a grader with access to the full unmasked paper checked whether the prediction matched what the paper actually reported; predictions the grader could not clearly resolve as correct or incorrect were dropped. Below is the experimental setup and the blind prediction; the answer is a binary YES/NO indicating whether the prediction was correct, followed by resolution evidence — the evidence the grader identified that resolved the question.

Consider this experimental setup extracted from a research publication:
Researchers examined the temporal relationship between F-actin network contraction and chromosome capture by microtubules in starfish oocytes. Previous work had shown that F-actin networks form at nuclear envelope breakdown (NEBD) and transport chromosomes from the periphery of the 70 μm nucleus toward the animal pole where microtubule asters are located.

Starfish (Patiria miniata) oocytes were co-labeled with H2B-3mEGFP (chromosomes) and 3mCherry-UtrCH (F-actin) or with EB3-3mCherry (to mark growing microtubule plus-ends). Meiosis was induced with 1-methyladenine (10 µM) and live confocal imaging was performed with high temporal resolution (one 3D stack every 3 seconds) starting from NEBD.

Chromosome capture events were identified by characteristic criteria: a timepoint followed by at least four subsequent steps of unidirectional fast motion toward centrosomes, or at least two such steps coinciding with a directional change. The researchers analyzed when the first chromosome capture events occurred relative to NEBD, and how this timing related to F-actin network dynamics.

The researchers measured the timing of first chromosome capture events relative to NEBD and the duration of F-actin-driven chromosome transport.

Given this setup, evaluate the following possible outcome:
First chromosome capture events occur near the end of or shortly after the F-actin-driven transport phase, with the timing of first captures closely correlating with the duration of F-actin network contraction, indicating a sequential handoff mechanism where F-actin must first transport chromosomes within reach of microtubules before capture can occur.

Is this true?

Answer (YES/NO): NO